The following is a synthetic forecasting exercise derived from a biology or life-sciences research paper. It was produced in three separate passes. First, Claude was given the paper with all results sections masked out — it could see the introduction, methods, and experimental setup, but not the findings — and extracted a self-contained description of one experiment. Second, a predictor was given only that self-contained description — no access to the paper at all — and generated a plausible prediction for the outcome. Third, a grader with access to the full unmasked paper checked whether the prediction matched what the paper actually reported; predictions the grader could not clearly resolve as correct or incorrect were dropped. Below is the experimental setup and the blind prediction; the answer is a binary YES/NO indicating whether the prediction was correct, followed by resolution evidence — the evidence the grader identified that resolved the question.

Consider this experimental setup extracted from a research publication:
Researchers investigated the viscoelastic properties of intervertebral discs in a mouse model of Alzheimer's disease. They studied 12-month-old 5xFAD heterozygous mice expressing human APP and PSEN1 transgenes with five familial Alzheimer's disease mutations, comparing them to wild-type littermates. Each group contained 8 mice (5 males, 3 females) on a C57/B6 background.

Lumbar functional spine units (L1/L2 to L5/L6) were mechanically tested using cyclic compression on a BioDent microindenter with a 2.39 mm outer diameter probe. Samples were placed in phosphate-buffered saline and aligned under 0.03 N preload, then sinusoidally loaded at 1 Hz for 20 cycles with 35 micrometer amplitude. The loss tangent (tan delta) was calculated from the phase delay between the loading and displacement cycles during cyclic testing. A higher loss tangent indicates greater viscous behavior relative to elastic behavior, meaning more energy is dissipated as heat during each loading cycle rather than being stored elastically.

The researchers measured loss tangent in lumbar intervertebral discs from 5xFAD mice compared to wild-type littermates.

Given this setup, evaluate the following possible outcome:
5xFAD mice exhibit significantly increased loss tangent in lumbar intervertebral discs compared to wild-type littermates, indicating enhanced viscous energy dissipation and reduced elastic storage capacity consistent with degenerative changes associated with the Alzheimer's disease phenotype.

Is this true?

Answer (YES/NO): NO